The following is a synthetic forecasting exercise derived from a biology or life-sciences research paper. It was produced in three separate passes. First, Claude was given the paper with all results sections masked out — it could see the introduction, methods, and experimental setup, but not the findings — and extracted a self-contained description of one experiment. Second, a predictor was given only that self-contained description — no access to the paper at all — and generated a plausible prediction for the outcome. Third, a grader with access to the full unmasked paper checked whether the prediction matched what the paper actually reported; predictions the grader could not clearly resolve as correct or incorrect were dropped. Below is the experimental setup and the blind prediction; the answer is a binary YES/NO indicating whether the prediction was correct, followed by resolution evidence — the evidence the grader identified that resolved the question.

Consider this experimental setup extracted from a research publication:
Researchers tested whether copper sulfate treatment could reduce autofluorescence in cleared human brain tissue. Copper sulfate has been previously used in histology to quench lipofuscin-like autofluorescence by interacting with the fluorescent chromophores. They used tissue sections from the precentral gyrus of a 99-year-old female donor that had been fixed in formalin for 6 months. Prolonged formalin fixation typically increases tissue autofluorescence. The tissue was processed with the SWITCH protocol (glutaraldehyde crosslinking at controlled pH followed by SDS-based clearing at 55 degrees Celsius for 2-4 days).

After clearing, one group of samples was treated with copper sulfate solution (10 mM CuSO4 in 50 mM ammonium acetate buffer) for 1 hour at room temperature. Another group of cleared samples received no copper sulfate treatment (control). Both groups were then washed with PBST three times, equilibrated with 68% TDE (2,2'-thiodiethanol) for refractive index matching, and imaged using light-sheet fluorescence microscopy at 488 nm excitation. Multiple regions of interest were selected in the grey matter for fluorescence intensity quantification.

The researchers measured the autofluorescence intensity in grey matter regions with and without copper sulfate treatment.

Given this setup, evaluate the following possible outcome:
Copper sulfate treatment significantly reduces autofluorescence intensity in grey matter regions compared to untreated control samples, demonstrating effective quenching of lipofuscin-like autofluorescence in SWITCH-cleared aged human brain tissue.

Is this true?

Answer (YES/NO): YES